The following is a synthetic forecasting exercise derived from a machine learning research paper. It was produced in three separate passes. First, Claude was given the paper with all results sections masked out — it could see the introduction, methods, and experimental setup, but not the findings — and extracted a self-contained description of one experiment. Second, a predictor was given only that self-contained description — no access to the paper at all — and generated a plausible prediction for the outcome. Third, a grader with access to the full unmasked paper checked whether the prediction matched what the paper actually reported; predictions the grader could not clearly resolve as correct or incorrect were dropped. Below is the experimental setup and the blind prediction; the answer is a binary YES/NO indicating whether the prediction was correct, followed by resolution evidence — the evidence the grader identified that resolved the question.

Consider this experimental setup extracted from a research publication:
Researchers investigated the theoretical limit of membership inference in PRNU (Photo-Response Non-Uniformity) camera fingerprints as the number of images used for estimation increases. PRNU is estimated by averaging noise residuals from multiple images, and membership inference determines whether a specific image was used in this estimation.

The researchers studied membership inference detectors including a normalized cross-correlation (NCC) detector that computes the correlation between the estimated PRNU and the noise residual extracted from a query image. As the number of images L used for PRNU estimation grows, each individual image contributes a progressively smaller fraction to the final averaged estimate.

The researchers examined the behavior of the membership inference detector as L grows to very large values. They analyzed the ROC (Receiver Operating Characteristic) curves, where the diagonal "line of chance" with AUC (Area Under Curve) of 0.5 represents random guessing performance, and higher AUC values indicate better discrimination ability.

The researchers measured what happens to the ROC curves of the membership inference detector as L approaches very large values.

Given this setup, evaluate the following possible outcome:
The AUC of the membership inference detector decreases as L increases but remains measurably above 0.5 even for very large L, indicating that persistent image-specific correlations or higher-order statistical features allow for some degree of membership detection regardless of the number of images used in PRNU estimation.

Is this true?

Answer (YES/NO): NO